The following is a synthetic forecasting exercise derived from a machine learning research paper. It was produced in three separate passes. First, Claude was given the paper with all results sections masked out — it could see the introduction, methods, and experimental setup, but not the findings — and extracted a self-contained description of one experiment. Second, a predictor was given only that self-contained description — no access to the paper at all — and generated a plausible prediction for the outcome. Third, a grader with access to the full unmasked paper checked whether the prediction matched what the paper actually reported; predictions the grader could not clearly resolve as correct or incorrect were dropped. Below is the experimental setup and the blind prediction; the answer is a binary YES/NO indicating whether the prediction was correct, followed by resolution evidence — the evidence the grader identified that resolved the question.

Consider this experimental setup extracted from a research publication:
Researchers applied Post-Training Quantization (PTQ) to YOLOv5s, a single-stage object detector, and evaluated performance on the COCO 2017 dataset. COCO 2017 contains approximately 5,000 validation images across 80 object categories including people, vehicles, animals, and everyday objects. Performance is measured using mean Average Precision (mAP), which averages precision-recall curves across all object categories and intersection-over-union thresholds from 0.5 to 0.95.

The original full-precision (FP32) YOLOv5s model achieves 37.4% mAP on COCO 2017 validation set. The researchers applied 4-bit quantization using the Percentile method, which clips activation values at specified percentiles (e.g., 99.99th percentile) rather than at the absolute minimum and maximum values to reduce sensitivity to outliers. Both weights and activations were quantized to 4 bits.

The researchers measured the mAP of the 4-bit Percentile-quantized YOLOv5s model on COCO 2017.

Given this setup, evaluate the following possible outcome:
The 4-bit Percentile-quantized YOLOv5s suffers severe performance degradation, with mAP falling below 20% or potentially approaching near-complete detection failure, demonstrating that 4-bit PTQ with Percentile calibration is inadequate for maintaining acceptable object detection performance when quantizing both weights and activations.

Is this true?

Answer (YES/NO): YES